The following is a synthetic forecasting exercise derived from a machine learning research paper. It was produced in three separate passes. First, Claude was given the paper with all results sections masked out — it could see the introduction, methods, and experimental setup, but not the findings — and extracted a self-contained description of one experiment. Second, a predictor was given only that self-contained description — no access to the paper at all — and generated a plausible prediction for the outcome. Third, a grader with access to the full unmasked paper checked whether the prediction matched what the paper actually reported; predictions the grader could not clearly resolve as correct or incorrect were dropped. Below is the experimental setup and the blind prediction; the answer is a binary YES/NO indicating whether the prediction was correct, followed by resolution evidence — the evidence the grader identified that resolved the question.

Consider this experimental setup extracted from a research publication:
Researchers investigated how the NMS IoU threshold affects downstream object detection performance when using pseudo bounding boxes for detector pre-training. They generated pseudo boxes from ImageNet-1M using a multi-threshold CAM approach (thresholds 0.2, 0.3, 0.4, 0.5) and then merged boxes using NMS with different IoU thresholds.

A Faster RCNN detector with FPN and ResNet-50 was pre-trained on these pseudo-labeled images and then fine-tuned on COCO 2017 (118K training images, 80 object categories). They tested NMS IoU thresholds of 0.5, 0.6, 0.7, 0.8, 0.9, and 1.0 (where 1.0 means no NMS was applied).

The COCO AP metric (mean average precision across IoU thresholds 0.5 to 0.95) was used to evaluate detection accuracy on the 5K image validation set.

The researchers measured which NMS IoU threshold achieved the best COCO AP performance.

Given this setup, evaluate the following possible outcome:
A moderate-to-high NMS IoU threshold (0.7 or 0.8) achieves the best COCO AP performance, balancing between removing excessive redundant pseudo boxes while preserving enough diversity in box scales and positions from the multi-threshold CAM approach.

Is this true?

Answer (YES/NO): NO